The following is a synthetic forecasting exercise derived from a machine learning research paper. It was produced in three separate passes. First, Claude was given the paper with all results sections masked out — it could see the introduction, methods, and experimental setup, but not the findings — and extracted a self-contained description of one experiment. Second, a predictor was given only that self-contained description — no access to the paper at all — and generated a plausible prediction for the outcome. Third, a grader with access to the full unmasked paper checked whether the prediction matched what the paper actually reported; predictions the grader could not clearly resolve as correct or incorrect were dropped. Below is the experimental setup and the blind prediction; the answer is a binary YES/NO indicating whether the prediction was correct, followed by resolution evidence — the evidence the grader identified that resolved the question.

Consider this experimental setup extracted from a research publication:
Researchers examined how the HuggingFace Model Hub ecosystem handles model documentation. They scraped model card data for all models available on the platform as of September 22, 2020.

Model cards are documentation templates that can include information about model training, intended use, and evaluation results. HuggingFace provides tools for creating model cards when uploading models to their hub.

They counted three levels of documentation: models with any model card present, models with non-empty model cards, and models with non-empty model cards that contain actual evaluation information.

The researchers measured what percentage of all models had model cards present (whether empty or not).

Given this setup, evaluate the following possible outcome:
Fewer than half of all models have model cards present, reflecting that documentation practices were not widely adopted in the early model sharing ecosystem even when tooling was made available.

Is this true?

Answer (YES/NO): NO